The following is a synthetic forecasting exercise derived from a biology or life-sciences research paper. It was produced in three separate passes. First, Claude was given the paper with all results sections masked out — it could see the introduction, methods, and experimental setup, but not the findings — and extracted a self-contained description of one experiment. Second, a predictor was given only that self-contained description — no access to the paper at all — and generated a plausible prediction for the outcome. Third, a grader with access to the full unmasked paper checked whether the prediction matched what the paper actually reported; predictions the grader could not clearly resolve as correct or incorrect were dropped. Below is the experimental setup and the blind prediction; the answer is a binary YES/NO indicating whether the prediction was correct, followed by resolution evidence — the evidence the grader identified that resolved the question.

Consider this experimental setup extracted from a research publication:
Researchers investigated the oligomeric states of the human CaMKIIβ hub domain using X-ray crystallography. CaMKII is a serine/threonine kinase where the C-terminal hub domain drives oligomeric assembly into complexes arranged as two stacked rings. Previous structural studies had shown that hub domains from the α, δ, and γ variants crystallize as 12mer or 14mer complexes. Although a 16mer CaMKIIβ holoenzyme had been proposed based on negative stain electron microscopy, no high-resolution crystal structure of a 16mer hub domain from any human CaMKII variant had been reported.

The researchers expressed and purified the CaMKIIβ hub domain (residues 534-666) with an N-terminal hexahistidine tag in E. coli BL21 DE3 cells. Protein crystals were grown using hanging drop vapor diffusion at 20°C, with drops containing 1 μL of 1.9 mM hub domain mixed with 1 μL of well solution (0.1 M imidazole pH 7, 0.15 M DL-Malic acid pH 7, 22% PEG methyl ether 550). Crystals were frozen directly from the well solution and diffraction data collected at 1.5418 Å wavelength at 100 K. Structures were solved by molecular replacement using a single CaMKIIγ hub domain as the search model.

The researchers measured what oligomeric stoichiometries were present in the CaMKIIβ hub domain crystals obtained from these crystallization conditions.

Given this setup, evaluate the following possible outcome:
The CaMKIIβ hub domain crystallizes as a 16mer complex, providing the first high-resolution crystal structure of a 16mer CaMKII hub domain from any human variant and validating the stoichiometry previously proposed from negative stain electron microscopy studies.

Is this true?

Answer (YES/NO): NO